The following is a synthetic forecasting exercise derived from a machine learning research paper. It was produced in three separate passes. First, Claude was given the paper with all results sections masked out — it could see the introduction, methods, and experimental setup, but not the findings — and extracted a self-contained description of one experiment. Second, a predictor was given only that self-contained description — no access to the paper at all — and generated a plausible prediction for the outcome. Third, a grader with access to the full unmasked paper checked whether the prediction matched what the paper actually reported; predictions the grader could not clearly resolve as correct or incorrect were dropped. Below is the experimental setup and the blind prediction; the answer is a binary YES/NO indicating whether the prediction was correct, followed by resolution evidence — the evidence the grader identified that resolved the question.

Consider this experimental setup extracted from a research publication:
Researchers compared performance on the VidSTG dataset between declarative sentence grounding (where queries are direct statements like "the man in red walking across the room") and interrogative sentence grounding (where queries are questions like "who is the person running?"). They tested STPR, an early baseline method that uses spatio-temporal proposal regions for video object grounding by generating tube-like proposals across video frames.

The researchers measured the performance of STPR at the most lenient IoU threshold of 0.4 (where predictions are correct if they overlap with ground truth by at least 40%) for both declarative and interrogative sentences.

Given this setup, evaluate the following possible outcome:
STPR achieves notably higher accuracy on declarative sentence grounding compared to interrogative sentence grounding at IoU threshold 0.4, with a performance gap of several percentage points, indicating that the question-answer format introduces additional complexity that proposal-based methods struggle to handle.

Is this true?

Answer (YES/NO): YES